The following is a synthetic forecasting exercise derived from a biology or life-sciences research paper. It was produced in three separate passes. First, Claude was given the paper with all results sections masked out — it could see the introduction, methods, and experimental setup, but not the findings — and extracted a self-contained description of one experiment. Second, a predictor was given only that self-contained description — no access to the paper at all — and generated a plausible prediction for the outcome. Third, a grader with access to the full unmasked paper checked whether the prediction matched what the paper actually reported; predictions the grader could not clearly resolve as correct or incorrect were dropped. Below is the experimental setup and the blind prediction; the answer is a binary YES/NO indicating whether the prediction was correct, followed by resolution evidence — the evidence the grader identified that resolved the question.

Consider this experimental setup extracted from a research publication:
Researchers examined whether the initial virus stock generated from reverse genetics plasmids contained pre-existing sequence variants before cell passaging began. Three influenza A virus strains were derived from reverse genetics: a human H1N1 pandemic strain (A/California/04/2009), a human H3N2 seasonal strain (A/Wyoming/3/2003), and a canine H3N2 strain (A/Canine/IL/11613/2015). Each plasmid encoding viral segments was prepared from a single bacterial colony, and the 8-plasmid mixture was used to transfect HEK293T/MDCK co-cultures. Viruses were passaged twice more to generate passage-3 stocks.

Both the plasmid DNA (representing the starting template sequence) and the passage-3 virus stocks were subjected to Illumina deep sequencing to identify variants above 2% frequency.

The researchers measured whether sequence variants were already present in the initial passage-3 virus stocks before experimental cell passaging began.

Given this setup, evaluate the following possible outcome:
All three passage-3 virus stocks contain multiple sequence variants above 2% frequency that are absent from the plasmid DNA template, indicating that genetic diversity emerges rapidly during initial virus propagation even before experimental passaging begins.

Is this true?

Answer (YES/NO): NO